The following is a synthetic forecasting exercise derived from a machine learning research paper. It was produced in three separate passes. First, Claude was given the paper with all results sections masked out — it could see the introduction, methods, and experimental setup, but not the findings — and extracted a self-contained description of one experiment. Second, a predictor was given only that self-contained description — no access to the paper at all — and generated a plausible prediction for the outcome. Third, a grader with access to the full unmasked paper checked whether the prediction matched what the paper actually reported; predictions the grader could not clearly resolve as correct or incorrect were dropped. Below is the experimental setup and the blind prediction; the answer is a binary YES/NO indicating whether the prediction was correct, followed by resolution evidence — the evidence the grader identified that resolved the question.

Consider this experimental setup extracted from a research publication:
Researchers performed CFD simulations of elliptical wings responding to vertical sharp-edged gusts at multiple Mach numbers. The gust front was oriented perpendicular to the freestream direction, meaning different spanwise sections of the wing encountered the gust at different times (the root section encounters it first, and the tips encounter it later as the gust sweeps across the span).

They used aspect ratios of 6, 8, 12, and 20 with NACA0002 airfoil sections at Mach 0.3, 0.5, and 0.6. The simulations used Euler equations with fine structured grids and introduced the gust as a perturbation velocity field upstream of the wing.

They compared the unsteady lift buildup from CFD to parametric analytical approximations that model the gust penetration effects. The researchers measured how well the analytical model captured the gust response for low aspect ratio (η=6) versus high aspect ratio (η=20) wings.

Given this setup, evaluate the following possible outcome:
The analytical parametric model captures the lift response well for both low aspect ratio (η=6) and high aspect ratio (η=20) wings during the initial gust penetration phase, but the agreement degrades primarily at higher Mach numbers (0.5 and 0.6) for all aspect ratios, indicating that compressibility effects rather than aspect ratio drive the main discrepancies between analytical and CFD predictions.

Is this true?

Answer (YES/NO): NO